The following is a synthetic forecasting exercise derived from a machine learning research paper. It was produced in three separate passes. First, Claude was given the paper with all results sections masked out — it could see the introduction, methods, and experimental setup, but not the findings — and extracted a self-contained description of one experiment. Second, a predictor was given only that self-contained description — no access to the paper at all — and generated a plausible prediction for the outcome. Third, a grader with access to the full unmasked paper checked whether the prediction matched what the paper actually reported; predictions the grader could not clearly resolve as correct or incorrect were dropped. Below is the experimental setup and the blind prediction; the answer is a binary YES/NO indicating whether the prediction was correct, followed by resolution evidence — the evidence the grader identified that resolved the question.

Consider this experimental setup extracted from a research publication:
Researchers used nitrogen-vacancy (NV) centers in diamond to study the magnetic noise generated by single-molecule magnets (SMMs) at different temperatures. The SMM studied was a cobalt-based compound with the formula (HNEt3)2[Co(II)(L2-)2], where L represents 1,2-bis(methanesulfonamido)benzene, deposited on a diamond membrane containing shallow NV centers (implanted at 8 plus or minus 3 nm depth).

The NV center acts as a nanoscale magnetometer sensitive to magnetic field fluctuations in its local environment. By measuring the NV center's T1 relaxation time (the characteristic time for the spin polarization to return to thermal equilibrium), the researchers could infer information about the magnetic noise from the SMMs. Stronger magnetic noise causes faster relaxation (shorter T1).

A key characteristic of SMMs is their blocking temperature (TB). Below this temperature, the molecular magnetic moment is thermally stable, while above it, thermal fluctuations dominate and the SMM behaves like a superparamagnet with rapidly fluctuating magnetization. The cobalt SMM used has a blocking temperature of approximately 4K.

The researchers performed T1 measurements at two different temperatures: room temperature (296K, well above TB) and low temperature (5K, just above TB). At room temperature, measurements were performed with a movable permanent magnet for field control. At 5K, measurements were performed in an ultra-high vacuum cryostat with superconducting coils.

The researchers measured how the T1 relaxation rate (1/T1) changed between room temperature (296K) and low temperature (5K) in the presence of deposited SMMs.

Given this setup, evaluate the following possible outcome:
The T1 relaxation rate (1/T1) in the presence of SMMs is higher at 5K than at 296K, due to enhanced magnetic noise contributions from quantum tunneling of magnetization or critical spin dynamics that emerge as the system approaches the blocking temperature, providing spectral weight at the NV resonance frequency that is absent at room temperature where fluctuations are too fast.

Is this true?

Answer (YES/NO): NO